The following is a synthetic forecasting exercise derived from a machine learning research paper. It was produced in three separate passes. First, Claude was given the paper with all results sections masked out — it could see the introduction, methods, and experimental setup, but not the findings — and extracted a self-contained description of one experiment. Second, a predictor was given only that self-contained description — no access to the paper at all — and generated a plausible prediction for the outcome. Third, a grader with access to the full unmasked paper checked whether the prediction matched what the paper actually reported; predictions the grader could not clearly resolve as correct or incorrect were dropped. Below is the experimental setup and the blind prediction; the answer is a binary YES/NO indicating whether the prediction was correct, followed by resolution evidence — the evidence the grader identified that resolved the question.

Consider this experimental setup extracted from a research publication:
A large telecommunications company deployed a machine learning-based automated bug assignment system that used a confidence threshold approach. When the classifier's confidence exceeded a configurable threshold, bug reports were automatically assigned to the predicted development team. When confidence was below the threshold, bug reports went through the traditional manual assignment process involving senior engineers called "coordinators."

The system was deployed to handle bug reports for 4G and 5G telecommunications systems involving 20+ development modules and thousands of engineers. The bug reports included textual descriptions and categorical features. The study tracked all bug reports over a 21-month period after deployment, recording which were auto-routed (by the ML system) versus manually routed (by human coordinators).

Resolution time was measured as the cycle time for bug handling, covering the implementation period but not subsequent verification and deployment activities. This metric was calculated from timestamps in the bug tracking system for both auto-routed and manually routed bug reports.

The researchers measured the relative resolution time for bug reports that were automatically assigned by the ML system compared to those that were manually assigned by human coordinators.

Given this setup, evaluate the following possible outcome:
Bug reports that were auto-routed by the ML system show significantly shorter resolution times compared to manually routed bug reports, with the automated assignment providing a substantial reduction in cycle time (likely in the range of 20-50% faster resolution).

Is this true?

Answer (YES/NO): YES